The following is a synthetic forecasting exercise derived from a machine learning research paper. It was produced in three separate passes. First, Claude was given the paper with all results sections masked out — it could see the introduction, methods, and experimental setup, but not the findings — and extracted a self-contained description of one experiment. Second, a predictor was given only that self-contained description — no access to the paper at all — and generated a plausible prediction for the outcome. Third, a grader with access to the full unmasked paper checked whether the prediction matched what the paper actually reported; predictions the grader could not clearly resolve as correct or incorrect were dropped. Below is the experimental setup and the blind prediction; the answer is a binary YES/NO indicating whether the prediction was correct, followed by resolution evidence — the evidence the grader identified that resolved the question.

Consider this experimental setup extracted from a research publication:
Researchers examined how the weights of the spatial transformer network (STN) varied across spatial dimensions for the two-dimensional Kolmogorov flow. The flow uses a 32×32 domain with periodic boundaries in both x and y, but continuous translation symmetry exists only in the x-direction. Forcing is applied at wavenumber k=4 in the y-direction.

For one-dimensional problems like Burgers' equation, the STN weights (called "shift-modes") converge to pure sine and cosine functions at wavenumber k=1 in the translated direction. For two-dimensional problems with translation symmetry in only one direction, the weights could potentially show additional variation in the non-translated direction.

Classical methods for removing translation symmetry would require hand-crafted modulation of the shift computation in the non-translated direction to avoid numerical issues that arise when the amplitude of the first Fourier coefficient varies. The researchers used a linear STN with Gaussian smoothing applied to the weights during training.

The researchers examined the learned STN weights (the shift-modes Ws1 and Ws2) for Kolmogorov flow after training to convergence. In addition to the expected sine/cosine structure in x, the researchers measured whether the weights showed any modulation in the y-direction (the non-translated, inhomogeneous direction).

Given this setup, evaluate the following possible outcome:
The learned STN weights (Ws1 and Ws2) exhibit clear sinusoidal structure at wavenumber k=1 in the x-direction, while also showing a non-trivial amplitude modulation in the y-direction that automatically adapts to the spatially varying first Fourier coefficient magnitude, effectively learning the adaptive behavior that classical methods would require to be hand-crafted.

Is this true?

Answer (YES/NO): NO